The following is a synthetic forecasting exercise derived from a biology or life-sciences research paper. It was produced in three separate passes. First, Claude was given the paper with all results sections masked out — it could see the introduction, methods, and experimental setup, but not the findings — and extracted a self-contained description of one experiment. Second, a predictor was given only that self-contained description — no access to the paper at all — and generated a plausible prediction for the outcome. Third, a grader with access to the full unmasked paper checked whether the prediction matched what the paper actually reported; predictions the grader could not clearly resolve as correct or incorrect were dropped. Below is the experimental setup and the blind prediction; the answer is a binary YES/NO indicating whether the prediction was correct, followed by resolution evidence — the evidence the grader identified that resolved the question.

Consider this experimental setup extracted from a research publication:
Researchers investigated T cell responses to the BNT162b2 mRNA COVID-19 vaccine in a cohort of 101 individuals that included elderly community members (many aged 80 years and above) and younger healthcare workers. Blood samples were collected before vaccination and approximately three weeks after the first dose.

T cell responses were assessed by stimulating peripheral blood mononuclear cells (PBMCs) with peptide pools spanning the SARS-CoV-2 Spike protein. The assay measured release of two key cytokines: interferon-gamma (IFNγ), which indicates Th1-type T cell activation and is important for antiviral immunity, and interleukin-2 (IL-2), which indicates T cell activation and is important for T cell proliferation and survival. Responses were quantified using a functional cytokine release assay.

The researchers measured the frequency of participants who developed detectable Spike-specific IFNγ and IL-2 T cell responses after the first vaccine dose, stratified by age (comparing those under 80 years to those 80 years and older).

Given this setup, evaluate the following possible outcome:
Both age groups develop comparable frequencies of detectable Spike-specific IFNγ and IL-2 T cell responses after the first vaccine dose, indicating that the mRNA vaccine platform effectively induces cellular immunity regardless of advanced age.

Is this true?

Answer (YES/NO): NO